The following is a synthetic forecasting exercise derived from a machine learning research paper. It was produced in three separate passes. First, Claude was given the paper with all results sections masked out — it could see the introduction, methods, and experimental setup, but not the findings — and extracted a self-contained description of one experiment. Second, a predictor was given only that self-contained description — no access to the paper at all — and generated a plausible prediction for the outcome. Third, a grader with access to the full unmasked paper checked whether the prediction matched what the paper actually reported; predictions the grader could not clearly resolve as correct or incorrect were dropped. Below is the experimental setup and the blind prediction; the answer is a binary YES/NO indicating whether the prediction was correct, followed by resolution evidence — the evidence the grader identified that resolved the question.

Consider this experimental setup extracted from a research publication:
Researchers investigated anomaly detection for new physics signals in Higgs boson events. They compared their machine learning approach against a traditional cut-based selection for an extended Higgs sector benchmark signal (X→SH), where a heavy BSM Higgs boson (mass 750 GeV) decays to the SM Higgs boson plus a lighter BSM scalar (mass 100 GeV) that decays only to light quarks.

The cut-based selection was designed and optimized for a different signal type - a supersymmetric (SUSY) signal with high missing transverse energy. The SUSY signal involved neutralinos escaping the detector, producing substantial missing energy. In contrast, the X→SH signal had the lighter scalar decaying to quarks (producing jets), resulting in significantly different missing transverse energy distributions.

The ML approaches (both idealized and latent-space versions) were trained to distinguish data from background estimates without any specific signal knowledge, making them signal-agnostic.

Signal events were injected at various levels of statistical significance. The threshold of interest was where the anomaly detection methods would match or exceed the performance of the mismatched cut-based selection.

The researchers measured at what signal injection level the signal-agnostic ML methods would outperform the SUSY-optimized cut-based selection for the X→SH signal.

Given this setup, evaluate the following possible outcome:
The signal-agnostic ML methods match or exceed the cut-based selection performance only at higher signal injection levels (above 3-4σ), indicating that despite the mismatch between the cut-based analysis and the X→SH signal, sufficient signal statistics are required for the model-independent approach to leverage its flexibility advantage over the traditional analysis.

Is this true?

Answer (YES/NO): NO